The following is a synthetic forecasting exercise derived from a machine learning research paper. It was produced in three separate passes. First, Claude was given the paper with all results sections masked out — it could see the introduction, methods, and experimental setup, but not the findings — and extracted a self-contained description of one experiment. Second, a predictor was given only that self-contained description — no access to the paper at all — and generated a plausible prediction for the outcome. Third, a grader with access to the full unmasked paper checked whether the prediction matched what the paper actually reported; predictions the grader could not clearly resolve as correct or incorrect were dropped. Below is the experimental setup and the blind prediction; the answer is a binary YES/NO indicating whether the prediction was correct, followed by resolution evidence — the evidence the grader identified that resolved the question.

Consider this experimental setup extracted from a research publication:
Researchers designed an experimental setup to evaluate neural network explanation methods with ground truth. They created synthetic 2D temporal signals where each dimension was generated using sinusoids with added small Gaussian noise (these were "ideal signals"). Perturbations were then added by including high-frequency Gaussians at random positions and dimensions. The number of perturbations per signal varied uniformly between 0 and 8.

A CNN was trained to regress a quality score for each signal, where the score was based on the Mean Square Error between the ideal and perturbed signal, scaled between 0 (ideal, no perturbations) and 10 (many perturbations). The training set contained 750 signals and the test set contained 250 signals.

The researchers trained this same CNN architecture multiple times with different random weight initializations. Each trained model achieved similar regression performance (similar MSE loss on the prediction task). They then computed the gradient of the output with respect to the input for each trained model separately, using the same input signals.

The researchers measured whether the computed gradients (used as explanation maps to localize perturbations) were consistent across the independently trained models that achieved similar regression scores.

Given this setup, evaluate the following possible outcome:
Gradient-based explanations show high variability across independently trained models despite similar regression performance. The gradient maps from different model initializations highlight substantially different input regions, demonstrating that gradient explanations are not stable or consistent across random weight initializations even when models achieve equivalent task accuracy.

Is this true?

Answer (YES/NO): YES